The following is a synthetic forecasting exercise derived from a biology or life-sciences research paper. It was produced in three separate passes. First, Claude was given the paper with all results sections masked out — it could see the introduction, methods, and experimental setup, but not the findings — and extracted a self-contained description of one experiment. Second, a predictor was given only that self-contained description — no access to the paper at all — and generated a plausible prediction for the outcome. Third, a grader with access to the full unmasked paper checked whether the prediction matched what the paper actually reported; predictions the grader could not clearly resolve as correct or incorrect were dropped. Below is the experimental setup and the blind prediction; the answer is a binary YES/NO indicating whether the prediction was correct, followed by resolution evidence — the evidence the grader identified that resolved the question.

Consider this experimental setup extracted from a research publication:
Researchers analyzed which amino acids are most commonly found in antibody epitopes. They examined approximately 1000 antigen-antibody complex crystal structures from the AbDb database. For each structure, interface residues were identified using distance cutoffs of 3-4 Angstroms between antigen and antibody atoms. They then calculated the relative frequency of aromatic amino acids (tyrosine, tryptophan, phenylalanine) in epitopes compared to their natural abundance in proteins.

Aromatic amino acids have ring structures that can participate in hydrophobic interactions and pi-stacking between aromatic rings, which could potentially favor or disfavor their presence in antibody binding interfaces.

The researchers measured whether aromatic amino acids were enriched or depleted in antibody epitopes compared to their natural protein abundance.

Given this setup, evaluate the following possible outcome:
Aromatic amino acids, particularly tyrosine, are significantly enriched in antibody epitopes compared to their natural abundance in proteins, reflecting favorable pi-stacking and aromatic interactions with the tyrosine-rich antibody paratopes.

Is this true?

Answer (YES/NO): YES